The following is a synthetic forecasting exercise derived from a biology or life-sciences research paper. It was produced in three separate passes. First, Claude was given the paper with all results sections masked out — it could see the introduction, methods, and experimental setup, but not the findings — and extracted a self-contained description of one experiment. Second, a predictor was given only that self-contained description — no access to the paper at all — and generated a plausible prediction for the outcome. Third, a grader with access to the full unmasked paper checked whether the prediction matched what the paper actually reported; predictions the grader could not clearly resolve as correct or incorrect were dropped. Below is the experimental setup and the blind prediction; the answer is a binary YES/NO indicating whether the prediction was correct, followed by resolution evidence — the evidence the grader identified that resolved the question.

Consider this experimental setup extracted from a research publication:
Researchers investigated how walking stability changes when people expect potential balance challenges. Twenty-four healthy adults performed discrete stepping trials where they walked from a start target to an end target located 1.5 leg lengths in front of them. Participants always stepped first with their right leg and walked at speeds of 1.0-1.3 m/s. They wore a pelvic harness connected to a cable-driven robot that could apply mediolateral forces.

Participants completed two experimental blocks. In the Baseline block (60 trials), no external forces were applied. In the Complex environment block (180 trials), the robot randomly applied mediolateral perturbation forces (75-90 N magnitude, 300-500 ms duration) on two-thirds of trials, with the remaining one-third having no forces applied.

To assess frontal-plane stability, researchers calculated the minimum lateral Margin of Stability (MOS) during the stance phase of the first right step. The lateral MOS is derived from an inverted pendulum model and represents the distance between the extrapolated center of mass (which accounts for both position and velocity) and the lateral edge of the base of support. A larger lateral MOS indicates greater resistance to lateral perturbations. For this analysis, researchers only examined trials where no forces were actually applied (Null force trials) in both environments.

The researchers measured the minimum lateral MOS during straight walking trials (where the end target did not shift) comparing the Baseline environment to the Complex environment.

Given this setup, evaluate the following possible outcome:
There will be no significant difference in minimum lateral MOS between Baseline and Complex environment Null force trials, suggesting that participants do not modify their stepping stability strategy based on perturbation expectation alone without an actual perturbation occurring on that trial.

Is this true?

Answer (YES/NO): NO